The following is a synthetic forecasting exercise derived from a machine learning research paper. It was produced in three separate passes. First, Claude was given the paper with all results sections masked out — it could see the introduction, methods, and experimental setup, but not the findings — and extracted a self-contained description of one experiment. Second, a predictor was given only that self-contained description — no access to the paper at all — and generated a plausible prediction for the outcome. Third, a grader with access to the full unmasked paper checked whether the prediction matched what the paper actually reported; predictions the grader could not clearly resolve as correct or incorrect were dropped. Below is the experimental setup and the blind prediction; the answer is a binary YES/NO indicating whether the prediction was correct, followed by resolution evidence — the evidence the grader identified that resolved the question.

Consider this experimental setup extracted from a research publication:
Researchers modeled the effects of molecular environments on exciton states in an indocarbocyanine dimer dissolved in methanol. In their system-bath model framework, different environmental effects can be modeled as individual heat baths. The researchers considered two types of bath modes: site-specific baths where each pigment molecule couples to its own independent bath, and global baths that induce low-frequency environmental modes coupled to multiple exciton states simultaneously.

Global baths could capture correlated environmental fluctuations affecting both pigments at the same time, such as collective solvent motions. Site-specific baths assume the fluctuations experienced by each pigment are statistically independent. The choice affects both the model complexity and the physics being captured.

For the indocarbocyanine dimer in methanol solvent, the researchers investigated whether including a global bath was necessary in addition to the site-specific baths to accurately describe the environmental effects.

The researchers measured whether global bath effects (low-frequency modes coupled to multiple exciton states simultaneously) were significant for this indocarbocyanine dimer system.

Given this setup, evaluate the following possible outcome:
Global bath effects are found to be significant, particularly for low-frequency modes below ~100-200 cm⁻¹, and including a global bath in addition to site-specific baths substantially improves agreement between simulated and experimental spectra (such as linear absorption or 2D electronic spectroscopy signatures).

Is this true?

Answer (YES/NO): NO